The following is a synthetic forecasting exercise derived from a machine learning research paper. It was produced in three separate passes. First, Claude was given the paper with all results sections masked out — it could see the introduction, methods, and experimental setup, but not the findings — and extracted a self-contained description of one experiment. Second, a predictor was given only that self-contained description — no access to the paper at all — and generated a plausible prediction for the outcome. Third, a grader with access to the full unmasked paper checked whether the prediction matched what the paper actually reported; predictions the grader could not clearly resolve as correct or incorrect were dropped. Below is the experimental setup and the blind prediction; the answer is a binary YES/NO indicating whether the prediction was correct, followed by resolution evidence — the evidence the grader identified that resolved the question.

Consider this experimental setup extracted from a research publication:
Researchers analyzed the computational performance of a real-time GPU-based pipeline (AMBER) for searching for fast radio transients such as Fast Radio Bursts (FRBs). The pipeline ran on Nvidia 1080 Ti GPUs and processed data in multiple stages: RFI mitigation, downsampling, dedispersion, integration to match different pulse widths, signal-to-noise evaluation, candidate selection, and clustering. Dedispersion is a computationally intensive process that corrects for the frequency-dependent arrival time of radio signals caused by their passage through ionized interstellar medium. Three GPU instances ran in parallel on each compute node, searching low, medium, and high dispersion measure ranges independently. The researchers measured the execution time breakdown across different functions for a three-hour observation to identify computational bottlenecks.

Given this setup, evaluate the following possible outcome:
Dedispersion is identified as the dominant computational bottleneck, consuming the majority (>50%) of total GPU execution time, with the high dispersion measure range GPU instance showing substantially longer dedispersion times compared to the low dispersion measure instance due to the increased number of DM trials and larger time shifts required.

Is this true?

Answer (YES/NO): NO